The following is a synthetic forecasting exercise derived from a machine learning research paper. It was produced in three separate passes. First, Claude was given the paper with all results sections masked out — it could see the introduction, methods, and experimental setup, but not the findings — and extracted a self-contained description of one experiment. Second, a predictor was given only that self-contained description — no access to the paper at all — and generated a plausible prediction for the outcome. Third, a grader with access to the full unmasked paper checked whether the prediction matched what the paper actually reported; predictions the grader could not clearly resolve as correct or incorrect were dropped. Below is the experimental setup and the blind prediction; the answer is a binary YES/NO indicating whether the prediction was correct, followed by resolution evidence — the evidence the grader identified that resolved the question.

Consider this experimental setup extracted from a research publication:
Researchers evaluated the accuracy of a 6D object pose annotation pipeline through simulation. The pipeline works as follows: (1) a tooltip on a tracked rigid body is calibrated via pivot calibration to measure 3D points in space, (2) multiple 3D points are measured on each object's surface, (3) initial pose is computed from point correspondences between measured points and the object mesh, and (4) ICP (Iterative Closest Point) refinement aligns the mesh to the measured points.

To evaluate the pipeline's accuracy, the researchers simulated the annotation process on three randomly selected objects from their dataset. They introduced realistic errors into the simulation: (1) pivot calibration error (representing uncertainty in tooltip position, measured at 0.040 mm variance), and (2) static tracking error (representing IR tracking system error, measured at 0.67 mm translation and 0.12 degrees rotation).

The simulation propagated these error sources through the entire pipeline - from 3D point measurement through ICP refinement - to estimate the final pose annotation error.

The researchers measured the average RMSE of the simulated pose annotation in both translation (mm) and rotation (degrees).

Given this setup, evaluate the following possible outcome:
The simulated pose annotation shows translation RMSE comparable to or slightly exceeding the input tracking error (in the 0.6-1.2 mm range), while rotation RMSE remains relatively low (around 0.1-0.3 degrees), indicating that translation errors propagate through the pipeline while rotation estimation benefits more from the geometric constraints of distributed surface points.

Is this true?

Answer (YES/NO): NO